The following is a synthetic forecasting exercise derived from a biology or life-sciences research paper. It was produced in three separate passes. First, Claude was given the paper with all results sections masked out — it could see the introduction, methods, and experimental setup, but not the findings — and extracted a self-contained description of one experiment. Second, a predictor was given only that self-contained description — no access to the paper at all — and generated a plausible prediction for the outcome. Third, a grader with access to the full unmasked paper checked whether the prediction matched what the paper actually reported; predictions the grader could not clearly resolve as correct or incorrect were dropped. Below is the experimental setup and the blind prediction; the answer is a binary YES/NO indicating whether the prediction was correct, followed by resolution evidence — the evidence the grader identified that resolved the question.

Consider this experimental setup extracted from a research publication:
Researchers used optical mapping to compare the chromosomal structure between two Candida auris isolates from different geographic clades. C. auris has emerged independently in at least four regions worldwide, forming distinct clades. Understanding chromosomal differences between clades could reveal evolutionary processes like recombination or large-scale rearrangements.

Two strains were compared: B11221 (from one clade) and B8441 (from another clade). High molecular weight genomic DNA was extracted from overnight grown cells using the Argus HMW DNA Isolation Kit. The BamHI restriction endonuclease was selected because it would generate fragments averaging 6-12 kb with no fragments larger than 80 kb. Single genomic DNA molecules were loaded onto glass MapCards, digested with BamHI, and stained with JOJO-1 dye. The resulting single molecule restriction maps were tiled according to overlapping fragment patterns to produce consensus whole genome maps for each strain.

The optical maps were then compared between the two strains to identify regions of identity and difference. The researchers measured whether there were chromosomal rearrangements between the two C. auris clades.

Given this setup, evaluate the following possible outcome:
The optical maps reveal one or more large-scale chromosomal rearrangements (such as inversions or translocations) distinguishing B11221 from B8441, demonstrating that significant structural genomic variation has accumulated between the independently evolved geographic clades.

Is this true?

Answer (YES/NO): YES